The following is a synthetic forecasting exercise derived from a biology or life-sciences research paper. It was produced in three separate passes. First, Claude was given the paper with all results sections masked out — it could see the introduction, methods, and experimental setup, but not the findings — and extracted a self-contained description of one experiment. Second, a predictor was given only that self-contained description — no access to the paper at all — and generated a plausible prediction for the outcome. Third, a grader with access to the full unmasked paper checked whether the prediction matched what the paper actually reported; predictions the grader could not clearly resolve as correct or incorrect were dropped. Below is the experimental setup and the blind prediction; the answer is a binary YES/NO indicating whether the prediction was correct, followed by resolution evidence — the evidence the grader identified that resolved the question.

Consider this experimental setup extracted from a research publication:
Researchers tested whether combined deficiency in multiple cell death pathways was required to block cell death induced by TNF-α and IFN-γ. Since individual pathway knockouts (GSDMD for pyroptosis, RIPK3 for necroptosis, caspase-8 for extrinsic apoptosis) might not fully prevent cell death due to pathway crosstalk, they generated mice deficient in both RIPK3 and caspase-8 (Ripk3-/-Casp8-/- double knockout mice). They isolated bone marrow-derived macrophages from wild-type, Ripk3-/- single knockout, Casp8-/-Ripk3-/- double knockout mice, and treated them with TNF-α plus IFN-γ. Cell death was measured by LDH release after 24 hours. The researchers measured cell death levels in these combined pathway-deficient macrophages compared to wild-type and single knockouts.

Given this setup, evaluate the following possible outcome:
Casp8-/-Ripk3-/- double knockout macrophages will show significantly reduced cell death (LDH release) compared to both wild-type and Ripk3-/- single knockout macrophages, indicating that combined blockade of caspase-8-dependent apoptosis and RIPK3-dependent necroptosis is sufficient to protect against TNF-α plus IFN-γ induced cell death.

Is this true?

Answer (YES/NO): YES